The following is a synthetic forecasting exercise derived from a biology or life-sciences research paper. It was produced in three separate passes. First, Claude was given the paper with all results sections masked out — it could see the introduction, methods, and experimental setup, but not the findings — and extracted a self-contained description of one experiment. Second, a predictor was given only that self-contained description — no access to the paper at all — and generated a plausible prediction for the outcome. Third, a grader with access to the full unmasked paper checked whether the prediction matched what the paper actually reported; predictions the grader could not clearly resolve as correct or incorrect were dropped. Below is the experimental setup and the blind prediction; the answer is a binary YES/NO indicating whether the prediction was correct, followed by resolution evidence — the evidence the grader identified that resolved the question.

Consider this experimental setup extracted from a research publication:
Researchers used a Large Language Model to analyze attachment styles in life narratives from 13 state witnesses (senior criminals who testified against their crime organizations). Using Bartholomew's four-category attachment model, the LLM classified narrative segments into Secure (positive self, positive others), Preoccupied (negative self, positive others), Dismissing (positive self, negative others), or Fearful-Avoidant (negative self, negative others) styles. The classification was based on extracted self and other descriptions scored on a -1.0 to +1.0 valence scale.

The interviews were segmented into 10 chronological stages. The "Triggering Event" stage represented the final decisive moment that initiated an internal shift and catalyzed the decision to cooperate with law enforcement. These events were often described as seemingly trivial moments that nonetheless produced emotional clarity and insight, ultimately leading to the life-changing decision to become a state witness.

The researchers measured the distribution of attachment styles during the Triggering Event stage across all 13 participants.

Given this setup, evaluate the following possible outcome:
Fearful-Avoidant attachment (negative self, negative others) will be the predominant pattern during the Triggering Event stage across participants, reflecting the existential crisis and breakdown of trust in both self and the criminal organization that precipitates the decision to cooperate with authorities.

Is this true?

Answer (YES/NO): YES